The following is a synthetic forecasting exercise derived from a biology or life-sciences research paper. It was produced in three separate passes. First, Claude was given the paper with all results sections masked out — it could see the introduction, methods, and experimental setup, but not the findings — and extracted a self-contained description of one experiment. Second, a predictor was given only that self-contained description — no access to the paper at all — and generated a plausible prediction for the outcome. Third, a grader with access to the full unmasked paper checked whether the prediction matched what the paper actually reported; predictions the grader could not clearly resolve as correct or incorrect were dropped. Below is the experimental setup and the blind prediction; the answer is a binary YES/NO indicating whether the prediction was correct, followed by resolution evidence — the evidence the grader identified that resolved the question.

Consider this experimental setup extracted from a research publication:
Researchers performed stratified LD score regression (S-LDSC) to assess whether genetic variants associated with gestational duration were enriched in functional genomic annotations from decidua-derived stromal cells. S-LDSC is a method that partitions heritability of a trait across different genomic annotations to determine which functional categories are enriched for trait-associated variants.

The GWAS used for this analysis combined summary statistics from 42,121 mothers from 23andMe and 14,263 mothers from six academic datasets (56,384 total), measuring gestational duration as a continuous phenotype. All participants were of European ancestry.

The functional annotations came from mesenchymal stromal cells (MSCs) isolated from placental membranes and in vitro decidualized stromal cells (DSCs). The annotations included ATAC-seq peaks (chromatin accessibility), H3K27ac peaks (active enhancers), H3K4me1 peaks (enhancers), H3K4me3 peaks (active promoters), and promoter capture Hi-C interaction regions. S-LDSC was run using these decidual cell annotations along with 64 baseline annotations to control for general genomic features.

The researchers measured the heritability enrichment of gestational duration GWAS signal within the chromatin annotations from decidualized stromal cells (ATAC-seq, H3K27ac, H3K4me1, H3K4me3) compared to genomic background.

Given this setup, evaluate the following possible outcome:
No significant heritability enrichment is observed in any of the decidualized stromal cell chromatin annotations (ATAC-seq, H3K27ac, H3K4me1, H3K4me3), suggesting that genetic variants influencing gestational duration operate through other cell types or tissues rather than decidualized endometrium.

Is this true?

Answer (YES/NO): NO